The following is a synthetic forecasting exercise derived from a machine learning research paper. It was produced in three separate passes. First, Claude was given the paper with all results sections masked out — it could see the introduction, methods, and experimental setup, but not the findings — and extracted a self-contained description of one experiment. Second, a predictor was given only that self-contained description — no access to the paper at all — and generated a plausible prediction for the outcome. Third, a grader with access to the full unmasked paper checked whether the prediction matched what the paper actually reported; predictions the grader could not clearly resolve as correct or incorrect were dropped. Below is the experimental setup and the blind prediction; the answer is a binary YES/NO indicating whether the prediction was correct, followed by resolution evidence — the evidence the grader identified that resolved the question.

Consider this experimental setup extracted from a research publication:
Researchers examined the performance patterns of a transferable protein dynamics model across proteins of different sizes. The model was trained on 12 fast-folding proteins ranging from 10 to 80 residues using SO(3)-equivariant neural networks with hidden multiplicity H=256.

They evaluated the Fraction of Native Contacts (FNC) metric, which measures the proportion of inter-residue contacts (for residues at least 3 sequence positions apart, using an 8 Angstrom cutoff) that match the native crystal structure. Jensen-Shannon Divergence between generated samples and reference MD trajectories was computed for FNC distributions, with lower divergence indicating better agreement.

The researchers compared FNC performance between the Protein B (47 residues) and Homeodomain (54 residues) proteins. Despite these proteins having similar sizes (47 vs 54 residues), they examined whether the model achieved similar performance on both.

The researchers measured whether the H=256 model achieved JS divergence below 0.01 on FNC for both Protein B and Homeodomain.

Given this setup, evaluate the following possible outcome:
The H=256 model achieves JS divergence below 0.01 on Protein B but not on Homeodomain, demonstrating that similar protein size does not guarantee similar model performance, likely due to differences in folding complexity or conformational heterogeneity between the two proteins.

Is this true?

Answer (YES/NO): YES